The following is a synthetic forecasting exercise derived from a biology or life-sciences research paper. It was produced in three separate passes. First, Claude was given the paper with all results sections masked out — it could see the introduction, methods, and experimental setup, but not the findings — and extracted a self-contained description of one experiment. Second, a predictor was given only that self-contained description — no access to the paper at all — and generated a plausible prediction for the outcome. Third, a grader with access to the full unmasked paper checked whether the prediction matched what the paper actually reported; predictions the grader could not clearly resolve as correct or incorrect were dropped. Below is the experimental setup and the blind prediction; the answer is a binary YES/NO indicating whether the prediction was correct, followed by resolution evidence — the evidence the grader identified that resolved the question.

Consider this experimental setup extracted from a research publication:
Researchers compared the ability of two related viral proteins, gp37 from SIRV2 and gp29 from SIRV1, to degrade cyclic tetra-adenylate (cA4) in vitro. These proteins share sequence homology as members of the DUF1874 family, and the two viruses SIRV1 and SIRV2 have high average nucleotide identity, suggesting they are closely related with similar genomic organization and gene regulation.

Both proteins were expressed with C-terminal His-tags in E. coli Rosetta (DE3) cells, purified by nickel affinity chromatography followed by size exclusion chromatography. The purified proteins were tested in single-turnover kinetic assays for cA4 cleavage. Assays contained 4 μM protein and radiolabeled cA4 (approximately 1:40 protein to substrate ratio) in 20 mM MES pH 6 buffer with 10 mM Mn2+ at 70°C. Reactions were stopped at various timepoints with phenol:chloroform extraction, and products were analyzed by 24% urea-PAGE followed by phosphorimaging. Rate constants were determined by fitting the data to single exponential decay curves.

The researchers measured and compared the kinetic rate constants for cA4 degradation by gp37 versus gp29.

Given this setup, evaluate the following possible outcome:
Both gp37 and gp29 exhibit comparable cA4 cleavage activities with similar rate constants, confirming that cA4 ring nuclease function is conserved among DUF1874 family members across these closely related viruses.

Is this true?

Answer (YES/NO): NO